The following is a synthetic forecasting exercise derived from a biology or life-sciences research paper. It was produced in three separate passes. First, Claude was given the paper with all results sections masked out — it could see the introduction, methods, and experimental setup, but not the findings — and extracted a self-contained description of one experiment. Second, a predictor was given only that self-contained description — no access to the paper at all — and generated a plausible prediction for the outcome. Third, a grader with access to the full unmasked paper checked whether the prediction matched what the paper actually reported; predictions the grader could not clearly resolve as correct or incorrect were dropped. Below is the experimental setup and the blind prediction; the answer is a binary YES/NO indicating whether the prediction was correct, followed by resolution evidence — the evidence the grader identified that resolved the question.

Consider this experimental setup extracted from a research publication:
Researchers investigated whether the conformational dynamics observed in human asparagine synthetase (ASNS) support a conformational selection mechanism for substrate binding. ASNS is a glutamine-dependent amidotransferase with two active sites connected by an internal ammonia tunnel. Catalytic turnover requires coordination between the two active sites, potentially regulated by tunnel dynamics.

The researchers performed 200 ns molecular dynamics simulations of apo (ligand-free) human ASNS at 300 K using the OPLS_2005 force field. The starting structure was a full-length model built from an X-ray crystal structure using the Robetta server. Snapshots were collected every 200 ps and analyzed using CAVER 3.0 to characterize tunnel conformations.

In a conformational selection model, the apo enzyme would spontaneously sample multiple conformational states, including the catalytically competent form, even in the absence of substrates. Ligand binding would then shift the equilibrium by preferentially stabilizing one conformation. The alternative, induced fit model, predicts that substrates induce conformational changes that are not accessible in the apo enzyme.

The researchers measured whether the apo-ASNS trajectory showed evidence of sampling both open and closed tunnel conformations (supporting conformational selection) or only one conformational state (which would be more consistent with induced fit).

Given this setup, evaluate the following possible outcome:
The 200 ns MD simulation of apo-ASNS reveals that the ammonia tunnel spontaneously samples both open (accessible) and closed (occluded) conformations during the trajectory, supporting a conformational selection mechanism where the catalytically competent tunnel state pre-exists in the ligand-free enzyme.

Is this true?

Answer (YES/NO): YES